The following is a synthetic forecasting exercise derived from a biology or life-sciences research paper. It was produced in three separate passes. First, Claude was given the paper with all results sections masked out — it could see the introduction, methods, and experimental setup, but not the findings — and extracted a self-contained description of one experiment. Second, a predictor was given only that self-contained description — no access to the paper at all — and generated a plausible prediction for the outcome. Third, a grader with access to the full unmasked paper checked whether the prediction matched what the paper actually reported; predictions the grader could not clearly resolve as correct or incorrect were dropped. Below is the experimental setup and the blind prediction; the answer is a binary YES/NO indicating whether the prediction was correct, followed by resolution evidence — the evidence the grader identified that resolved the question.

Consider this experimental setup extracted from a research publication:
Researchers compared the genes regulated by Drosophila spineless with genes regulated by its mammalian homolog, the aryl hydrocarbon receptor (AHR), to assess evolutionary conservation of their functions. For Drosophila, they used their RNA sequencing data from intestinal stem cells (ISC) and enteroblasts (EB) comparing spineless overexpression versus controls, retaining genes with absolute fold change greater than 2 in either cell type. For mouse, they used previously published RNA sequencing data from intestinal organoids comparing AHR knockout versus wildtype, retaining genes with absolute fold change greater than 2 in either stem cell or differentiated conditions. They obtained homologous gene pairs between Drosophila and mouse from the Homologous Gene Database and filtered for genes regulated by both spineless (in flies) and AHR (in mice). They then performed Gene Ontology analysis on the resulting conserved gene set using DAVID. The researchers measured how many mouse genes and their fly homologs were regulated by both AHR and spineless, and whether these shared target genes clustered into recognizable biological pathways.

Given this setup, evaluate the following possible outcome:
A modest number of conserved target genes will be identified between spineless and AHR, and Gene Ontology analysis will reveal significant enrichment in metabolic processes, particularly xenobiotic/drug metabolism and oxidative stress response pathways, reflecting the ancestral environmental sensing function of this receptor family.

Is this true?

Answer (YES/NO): NO